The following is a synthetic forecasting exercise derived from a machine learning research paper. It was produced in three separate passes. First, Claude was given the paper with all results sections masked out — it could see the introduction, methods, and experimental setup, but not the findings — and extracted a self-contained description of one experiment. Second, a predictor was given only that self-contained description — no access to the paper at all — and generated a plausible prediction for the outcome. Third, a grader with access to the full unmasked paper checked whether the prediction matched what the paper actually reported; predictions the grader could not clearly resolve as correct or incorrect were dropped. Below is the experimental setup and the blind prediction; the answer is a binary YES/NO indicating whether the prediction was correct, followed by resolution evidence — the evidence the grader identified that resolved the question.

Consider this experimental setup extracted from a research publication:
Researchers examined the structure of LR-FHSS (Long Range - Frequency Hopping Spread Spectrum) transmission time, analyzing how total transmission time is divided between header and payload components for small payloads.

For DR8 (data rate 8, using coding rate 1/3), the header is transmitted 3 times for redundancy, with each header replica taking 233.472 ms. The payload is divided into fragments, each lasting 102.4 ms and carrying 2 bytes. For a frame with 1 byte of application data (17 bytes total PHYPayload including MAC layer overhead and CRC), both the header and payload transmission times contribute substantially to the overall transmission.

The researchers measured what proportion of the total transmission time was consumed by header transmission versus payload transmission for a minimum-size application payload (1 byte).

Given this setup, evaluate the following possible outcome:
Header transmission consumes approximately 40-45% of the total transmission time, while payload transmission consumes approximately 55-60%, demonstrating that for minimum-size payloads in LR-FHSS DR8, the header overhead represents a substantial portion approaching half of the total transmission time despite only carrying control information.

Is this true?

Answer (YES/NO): YES